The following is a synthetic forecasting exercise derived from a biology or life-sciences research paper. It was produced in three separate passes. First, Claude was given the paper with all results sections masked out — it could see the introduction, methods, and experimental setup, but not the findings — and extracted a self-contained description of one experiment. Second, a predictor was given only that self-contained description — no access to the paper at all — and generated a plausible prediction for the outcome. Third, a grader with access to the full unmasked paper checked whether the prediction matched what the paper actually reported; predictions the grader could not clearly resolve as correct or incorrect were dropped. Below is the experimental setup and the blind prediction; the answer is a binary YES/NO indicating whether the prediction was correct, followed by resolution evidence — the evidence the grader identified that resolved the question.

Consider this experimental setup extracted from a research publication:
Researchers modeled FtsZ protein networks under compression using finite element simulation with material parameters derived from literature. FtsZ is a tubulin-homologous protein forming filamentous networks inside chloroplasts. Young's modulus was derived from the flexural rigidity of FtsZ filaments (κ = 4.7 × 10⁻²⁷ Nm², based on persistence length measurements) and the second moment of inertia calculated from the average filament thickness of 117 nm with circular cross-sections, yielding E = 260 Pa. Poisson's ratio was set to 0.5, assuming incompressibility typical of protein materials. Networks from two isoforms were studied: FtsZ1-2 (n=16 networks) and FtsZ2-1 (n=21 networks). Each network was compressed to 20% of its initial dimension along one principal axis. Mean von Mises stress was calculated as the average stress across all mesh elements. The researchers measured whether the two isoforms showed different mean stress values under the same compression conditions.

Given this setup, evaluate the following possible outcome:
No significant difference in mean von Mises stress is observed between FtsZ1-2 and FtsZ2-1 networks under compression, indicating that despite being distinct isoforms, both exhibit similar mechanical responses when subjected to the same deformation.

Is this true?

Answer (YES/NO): YES